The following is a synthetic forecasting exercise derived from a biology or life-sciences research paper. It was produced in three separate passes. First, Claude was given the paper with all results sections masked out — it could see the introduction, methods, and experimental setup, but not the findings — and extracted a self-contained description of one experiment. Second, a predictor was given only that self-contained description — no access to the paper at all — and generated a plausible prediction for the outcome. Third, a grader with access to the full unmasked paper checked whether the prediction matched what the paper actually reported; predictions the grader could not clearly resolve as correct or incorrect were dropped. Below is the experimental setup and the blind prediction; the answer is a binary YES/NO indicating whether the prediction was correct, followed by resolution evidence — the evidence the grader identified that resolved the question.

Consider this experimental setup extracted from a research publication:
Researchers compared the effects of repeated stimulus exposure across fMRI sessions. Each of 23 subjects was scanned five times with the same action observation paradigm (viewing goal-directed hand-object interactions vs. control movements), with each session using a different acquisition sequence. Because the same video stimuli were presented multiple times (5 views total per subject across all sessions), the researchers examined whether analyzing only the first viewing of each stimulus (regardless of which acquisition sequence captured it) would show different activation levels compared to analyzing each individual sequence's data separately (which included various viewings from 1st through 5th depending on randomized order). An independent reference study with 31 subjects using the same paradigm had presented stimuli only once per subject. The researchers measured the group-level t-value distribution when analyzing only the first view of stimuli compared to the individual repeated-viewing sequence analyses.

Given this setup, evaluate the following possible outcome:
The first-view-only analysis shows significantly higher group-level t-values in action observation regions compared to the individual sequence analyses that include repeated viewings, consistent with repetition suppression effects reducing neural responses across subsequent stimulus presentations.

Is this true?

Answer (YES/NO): YES